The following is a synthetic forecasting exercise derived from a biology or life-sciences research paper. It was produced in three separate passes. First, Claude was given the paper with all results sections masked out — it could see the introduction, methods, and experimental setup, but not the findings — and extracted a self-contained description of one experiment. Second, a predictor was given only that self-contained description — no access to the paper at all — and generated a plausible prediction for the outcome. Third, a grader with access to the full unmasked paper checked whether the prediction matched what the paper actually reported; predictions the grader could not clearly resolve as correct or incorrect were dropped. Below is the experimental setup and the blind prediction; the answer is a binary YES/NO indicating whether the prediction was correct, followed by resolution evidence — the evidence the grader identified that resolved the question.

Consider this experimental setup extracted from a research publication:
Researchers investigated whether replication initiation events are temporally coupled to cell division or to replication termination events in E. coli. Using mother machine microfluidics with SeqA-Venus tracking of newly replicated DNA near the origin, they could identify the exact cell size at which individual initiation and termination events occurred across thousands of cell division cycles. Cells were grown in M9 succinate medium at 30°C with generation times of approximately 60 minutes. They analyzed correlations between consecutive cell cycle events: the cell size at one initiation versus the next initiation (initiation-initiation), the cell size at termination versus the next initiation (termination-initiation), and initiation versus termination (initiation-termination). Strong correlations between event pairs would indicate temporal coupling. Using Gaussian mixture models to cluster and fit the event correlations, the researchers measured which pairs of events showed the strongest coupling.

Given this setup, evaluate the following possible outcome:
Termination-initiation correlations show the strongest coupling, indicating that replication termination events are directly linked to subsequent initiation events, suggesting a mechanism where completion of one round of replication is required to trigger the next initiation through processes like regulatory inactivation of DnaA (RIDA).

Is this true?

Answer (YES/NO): NO